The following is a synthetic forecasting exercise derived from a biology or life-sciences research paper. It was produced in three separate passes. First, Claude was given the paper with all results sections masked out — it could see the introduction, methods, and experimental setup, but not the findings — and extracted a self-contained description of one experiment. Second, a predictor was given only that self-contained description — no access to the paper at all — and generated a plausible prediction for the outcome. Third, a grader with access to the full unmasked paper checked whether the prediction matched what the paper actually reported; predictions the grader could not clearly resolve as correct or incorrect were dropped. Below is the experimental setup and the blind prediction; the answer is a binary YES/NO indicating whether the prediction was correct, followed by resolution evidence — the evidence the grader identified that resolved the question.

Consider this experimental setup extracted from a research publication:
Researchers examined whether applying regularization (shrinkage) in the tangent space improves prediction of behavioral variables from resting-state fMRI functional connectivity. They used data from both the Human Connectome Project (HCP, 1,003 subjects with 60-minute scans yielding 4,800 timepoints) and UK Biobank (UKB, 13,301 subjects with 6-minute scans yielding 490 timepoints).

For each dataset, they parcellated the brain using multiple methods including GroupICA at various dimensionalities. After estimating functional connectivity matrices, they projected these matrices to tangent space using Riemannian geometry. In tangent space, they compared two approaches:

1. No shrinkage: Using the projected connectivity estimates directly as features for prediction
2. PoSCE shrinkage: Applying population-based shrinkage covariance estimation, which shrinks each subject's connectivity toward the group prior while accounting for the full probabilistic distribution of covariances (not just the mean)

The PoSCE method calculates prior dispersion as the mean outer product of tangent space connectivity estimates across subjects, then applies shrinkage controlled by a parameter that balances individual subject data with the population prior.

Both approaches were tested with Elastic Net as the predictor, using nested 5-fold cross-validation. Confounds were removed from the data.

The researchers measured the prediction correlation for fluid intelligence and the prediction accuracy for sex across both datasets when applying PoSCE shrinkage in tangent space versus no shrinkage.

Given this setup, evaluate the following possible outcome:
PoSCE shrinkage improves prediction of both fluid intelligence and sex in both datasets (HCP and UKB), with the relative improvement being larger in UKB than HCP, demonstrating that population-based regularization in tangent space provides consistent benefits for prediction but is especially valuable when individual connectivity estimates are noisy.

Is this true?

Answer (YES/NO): NO